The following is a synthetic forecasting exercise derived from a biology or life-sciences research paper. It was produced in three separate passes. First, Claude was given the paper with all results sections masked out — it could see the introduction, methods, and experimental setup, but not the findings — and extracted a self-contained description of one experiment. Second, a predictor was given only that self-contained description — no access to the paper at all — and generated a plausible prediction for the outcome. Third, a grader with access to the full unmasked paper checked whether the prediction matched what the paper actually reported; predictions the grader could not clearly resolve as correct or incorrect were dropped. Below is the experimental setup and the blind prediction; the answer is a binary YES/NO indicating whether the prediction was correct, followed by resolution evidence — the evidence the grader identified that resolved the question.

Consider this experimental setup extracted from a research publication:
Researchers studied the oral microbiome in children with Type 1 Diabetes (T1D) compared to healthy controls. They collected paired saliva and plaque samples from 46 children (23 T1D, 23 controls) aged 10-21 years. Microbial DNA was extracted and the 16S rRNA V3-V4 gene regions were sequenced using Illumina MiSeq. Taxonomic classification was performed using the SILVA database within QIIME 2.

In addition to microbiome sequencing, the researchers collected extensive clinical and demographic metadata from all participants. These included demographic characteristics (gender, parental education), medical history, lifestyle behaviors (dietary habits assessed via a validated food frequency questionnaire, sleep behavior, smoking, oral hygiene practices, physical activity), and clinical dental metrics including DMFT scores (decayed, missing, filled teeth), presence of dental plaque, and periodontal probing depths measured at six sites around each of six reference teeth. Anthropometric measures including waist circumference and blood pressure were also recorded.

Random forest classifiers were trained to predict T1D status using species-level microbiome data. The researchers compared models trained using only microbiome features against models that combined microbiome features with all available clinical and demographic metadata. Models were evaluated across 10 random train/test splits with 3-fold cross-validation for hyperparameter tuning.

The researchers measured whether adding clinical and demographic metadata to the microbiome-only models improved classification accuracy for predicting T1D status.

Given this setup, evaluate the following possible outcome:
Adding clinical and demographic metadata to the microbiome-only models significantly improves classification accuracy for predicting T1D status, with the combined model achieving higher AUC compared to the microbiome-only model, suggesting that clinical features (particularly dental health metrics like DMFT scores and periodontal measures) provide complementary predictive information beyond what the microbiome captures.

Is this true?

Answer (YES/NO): NO